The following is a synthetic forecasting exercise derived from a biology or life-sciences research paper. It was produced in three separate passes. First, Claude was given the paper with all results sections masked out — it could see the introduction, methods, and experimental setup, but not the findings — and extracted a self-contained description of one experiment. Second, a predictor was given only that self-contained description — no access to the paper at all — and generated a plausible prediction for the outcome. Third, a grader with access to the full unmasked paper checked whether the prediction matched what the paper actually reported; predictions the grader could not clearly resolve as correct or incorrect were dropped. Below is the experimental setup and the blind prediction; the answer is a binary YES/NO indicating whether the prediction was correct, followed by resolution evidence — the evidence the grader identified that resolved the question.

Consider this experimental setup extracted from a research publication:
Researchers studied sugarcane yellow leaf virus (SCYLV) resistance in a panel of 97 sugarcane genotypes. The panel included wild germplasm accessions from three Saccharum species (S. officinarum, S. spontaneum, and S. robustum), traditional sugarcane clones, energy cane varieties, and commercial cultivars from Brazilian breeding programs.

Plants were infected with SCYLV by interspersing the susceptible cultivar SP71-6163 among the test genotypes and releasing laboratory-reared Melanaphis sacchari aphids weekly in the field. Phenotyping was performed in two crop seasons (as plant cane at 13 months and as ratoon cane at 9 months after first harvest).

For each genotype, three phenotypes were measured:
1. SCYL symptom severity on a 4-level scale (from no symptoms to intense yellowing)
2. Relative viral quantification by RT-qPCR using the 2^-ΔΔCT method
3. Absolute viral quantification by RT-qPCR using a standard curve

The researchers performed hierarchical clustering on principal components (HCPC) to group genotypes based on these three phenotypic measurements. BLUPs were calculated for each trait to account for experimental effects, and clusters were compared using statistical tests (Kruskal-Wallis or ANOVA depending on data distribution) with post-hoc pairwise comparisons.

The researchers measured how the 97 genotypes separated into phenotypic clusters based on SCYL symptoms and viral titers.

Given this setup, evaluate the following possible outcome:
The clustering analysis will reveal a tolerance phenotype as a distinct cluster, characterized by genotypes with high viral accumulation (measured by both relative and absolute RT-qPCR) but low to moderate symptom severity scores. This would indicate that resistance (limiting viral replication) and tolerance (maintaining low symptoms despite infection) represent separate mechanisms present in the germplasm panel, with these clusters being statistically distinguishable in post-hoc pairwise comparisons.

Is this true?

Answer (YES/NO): YES